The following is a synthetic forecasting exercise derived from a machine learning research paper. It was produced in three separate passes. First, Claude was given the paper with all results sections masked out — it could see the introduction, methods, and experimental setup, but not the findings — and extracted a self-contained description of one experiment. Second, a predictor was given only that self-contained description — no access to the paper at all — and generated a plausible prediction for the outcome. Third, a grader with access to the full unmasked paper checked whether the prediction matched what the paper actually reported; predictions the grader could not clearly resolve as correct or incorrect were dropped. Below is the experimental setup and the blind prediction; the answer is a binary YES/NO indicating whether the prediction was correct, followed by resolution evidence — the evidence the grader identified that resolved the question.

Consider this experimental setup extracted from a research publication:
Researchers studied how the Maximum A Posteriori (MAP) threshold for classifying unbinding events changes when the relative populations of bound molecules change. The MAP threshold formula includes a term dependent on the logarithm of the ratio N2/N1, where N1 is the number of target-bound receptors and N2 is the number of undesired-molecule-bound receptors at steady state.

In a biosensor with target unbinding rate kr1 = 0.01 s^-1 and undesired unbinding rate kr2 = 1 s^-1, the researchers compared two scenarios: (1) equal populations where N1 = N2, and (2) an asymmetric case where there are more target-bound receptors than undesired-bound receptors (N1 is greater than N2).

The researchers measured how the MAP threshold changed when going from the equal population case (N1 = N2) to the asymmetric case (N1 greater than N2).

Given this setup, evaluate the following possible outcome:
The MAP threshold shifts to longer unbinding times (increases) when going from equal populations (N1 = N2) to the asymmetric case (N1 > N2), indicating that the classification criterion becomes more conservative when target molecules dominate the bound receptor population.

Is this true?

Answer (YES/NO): NO